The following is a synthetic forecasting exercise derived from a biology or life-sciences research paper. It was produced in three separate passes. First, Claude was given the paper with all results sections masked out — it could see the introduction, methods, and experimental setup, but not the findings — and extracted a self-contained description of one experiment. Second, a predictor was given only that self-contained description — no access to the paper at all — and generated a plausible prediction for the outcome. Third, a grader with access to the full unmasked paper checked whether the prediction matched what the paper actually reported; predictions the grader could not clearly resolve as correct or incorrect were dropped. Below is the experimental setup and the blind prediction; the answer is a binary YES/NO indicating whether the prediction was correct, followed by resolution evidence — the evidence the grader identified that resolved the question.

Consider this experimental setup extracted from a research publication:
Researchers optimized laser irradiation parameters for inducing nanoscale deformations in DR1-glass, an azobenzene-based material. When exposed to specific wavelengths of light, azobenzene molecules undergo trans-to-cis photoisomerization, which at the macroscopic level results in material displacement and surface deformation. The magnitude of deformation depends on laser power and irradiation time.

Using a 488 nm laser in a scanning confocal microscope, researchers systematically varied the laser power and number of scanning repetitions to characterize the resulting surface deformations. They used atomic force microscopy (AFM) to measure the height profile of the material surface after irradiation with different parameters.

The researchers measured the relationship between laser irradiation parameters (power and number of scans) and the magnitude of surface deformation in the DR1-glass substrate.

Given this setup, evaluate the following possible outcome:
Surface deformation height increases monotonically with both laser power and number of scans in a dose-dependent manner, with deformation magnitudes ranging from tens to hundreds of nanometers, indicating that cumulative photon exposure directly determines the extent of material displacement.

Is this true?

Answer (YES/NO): NO